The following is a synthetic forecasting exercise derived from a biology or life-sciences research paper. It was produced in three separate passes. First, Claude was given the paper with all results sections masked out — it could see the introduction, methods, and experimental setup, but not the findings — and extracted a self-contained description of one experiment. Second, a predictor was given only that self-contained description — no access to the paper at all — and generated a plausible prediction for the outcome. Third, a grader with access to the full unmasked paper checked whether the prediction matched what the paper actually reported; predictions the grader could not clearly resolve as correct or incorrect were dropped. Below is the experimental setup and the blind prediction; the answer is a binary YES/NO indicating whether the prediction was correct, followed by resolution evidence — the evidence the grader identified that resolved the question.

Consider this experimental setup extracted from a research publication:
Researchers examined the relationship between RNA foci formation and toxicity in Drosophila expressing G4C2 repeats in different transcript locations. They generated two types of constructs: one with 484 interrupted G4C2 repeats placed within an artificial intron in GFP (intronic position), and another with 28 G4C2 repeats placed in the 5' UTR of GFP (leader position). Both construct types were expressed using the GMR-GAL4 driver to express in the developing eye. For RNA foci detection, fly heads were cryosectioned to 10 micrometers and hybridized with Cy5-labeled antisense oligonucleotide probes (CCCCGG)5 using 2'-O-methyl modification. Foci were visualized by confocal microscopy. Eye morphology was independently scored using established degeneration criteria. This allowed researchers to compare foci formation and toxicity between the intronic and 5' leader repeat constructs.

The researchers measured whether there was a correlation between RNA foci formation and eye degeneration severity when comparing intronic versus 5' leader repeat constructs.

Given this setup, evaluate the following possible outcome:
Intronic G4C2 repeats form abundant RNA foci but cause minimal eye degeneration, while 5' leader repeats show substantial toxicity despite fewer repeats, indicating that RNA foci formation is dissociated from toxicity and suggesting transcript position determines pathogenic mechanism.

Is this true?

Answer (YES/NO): YES